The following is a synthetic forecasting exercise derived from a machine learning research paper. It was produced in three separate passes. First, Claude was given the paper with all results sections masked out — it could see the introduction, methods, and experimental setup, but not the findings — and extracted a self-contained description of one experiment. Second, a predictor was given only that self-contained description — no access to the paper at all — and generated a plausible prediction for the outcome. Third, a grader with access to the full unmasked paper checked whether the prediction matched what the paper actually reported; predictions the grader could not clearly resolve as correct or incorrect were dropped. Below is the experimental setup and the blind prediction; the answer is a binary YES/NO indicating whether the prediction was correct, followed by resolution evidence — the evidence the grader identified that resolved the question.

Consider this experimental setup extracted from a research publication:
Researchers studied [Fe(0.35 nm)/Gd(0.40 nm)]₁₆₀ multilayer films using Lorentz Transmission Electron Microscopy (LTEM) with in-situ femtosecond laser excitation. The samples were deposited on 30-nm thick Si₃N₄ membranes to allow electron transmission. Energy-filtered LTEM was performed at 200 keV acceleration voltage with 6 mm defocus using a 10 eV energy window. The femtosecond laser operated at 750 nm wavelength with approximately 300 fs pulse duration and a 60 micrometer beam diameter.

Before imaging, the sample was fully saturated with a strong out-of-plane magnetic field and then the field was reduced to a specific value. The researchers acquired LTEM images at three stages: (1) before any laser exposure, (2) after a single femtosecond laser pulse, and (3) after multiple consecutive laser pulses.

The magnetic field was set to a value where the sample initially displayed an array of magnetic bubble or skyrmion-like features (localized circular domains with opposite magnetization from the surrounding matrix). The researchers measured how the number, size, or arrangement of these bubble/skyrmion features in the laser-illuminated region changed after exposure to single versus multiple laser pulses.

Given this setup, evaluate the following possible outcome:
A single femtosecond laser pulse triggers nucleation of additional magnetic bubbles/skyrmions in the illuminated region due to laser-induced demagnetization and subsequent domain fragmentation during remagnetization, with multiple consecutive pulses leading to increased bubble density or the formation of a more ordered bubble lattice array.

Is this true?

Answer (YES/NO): NO